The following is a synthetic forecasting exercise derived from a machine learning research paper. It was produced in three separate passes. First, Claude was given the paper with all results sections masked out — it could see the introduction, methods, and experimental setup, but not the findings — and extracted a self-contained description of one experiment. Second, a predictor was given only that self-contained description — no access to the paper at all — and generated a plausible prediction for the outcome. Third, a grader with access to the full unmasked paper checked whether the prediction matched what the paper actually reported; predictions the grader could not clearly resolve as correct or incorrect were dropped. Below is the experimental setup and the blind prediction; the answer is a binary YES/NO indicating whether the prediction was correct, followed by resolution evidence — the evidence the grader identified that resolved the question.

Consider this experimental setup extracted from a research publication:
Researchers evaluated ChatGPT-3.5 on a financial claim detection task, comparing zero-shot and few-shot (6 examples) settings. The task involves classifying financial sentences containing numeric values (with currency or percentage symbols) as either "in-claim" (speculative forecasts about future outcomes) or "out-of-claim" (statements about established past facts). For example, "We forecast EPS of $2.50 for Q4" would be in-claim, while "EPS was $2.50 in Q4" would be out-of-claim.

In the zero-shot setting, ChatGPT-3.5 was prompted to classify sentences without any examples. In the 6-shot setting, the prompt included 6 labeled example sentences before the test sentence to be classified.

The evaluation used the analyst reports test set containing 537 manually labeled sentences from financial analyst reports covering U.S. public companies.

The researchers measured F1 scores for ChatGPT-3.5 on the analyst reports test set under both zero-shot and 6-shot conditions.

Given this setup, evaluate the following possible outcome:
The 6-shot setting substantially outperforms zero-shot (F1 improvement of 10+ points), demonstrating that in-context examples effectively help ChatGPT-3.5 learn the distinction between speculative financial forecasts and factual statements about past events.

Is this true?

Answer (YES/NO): NO